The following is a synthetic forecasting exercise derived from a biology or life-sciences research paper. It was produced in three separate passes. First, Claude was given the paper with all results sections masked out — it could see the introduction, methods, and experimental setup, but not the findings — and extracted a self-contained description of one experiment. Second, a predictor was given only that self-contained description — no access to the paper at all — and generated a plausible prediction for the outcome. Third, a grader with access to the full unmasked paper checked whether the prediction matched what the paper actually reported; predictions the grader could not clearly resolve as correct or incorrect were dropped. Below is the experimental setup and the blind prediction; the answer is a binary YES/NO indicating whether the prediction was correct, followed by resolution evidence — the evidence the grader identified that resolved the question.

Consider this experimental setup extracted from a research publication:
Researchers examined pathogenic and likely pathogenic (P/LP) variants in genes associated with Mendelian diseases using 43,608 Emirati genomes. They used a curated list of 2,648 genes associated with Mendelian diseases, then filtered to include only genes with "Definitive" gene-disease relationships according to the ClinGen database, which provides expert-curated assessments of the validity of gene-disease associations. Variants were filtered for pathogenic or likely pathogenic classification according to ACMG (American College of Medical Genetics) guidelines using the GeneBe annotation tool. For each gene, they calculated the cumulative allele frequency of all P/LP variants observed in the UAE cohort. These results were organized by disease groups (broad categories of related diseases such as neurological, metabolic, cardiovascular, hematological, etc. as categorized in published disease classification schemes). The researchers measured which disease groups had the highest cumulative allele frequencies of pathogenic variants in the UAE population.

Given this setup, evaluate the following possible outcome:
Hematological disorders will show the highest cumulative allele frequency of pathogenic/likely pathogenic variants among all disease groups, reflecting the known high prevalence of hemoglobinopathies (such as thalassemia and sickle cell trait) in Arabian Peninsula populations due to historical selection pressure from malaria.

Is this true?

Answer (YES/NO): NO